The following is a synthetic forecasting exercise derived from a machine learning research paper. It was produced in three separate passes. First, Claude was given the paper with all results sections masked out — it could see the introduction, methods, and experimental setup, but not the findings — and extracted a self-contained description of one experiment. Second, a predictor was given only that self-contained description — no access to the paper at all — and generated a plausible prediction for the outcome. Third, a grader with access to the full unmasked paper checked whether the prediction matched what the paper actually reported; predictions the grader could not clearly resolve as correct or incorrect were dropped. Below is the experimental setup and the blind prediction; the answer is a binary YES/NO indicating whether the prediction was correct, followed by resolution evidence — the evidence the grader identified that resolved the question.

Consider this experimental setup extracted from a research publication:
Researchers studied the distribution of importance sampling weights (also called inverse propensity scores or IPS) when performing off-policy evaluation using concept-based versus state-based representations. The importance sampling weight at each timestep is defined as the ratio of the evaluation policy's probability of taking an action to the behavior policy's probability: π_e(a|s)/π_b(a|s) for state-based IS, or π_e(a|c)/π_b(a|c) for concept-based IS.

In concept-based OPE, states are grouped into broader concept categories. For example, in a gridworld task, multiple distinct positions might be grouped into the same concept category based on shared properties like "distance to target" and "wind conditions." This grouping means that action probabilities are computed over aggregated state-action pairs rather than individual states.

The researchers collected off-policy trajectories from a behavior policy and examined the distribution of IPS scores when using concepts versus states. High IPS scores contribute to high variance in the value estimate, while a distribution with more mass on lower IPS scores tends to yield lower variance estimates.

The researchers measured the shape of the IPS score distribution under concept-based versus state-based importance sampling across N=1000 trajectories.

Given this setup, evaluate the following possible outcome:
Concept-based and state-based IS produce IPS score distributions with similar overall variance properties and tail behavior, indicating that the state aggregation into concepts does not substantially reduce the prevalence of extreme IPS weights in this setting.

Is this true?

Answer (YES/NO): NO